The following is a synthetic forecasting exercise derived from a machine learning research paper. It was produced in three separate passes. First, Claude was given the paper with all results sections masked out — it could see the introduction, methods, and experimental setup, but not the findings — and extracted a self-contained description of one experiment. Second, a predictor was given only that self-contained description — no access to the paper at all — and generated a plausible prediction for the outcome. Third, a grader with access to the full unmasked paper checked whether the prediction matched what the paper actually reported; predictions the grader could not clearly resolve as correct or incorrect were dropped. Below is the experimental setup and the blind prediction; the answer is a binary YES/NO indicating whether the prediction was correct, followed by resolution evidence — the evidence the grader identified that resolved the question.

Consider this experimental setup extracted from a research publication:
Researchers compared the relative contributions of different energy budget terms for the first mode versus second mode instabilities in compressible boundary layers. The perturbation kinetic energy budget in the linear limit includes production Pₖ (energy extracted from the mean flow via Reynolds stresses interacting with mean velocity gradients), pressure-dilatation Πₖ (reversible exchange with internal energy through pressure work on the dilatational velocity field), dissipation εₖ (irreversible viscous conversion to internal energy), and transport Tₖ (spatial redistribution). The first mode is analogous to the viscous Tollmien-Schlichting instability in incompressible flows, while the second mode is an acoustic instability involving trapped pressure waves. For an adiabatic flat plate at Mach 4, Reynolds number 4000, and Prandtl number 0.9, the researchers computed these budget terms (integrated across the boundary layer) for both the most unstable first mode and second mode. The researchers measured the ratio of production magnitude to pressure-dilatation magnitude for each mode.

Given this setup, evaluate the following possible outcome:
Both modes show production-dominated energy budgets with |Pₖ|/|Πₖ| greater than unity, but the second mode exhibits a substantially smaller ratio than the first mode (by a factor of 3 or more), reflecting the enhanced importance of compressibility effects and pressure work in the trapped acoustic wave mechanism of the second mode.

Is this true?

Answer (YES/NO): NO